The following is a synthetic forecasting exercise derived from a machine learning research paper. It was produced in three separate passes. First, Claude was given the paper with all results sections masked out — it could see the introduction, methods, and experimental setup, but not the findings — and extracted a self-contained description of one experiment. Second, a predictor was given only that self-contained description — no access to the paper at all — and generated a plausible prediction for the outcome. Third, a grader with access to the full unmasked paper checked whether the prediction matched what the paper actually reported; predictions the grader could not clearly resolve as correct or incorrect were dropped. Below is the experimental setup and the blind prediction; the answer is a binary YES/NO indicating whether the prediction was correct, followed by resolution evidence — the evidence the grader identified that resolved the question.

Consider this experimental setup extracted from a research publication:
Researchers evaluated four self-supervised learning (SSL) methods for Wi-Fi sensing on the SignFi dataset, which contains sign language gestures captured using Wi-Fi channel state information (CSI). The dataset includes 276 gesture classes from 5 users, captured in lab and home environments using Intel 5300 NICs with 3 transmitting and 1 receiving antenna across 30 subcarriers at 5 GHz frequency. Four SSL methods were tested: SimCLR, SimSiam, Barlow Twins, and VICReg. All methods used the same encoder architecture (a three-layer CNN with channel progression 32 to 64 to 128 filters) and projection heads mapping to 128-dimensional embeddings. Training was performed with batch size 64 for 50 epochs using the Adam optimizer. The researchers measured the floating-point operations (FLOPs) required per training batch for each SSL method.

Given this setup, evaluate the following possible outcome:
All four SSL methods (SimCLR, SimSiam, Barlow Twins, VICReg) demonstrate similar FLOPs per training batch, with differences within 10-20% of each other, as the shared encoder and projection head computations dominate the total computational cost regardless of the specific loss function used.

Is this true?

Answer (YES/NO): NO